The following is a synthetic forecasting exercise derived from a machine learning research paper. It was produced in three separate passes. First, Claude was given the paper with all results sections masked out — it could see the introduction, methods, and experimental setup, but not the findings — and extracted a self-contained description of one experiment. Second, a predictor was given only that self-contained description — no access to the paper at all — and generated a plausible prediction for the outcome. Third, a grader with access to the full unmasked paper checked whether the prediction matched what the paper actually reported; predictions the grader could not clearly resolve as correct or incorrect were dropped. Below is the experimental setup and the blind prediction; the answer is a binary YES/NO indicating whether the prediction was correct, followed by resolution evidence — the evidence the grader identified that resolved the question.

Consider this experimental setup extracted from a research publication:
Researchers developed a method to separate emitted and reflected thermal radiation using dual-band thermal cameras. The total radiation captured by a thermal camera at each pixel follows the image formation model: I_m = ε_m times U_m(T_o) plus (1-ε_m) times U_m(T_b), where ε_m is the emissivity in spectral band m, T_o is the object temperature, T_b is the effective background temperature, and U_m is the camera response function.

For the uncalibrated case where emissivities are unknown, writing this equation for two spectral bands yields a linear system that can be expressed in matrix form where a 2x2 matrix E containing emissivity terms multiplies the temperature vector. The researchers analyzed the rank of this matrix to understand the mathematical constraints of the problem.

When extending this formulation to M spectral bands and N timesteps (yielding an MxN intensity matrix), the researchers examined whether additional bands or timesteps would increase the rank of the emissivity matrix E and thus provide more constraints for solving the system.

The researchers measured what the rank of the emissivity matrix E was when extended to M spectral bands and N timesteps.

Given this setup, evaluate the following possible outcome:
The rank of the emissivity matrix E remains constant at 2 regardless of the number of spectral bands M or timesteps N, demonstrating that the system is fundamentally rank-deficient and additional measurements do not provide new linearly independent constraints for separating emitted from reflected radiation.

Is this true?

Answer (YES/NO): YES